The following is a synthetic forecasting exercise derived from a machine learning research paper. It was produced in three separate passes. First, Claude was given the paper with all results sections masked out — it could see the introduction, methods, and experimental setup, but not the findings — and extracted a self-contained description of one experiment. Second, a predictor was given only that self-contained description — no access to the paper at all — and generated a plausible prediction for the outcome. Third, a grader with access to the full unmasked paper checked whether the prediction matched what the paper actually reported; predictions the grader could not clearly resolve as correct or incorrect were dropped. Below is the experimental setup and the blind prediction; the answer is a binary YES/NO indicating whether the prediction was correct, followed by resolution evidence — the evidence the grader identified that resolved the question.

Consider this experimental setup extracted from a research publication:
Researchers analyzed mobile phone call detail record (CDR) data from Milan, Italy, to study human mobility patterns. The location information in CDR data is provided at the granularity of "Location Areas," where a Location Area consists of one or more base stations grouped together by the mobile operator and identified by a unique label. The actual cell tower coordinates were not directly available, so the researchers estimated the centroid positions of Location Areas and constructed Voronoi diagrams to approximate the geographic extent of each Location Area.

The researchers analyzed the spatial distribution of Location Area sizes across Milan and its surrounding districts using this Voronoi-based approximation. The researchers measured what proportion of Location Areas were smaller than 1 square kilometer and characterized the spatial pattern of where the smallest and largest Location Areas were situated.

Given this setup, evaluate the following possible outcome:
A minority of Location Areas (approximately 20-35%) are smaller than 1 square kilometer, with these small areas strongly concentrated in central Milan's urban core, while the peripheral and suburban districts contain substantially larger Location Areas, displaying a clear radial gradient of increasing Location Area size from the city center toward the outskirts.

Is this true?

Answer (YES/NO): NO